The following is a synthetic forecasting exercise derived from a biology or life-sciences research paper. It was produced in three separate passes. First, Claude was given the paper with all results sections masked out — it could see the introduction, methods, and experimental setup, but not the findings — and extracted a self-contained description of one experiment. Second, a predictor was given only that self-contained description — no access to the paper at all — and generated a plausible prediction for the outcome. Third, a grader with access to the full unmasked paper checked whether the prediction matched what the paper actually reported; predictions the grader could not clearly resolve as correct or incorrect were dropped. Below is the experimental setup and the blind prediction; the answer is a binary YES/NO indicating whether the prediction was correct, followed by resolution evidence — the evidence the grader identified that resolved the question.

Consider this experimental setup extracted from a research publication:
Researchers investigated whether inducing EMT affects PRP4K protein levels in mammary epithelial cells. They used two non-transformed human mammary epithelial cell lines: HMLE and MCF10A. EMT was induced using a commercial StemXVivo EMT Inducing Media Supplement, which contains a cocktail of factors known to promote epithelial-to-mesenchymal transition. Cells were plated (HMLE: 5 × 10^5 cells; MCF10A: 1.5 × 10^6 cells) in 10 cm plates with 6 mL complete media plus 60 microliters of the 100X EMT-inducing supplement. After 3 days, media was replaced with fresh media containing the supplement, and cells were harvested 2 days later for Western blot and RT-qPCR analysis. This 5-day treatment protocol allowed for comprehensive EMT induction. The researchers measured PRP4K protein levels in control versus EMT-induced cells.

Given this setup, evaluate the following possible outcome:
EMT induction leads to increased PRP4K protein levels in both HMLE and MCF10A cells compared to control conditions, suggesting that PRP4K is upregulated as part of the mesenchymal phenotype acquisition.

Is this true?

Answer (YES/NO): NO